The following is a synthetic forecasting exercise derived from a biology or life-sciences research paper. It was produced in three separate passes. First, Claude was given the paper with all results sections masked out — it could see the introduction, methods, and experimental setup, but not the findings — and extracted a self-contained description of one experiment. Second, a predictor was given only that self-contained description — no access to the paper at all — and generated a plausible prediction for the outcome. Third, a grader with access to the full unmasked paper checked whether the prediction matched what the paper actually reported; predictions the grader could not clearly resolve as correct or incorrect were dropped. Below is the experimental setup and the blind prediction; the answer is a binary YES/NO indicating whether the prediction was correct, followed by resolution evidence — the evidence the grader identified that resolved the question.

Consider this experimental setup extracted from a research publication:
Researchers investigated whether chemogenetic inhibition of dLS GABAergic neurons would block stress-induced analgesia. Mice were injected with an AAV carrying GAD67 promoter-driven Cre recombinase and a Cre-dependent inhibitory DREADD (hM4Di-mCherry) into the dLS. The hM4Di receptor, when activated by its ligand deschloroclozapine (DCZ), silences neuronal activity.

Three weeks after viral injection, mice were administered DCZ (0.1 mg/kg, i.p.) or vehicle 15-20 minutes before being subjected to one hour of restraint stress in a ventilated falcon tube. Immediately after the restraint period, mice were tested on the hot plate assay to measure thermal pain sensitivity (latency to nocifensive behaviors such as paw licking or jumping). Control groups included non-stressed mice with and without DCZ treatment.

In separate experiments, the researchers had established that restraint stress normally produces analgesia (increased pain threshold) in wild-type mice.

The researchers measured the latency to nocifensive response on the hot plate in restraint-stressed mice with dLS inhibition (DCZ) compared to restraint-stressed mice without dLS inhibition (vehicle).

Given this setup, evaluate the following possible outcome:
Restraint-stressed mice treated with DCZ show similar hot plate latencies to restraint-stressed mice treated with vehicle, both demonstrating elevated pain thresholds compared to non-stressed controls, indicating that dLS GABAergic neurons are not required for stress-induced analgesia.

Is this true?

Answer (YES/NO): NO